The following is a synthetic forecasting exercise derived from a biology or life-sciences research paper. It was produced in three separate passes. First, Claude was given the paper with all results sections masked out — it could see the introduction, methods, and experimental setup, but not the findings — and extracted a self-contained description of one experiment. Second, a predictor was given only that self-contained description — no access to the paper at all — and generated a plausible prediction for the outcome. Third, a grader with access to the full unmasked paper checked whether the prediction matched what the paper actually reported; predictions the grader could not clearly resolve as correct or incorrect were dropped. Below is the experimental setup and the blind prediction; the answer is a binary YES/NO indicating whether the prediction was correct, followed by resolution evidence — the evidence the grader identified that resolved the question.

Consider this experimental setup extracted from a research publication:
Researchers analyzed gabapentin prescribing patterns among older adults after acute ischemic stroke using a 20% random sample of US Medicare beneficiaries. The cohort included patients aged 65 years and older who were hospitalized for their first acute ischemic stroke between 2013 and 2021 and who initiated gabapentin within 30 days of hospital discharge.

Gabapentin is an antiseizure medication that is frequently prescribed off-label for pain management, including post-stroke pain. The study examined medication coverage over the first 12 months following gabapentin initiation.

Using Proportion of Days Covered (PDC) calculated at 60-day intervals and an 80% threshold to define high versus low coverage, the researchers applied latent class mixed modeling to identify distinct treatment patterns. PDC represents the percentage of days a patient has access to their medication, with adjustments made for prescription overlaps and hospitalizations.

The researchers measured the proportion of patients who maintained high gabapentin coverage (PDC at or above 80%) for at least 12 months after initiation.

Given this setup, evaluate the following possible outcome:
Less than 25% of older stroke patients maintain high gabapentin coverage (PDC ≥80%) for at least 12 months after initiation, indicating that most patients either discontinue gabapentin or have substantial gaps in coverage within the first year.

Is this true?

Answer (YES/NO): NO